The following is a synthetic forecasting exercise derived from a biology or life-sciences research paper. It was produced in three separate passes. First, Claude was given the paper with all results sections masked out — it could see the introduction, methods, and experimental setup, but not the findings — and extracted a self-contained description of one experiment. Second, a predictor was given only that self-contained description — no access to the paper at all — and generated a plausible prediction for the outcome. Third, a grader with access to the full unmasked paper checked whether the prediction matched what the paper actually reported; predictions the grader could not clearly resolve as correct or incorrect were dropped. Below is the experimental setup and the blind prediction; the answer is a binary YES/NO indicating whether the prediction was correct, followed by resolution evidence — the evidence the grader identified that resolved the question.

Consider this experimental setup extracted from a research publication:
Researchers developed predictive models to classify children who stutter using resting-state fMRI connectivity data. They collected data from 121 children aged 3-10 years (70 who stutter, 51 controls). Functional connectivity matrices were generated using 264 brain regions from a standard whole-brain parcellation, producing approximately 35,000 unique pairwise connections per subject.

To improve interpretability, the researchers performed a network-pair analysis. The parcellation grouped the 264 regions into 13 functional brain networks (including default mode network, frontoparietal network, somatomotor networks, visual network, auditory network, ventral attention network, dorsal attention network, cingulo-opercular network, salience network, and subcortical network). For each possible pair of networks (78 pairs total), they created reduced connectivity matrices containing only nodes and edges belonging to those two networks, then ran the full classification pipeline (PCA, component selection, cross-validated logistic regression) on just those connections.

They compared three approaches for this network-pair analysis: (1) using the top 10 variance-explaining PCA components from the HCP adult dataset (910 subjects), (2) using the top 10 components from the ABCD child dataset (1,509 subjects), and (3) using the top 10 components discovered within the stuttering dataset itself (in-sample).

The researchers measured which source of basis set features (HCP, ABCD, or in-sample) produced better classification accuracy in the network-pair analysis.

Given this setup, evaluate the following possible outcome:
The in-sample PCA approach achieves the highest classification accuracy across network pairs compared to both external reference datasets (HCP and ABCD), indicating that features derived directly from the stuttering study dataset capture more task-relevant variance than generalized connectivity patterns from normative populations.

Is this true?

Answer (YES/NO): YES